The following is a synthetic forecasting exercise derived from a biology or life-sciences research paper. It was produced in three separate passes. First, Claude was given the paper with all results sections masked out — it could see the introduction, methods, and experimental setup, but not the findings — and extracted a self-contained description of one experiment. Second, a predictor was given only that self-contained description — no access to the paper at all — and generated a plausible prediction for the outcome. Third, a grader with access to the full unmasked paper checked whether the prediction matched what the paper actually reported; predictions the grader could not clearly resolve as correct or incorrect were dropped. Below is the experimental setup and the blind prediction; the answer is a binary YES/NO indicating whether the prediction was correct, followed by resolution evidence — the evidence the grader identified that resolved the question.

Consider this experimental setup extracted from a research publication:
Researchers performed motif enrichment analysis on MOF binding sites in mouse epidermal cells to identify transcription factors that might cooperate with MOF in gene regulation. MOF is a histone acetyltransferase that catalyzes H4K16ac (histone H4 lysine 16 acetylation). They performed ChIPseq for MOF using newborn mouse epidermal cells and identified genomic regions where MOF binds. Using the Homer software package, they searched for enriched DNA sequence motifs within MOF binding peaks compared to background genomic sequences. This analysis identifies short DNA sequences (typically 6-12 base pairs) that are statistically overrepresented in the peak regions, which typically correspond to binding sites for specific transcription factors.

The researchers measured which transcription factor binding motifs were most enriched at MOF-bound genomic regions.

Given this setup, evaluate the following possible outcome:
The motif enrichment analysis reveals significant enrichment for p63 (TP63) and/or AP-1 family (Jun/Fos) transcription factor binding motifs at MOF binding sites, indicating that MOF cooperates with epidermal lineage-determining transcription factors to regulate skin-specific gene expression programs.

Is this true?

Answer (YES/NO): NO